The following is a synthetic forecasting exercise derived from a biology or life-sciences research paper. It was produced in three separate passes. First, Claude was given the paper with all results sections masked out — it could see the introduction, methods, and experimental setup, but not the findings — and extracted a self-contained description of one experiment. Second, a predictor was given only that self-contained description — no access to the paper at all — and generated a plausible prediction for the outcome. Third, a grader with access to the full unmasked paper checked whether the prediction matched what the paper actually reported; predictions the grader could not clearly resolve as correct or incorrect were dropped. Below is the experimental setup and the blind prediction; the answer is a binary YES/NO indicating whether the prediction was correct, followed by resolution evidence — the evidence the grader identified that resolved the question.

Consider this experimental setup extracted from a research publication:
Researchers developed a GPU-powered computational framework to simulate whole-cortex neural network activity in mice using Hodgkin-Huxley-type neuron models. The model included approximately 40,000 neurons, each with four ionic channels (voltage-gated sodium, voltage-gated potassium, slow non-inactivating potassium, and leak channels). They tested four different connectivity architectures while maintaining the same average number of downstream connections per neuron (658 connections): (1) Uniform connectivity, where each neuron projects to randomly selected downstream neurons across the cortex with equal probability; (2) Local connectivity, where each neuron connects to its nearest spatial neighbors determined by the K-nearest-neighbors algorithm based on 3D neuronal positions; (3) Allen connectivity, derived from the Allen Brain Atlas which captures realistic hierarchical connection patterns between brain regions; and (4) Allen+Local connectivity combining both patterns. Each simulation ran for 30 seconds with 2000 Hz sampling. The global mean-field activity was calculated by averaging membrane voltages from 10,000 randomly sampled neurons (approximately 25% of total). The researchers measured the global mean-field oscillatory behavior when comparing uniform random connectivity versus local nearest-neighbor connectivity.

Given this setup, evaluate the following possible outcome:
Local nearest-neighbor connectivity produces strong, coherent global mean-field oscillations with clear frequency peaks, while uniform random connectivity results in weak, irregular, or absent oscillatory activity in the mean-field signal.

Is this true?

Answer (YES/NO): NO